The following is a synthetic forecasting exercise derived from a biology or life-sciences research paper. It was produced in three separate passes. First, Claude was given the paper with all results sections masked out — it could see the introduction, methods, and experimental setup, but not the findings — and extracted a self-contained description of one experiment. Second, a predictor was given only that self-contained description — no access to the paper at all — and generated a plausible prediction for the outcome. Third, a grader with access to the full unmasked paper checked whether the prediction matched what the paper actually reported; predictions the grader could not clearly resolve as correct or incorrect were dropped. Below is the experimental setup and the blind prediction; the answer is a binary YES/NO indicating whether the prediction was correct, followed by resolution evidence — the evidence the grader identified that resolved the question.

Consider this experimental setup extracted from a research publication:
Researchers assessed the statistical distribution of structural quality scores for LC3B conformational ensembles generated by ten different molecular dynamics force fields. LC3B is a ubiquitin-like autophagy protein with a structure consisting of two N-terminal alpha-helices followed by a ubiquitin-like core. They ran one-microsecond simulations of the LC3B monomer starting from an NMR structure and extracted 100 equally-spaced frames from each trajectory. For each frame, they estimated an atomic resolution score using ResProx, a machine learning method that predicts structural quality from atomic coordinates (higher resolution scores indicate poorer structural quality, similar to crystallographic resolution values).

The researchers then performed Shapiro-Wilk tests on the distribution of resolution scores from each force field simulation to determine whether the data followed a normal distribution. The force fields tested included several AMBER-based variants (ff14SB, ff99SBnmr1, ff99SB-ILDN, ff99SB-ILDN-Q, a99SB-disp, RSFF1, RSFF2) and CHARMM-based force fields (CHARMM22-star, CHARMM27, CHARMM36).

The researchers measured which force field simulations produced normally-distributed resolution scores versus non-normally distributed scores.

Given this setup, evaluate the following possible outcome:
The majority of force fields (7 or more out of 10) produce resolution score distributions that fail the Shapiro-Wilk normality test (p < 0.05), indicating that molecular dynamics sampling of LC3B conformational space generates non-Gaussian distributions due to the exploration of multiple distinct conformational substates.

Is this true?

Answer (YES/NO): YES